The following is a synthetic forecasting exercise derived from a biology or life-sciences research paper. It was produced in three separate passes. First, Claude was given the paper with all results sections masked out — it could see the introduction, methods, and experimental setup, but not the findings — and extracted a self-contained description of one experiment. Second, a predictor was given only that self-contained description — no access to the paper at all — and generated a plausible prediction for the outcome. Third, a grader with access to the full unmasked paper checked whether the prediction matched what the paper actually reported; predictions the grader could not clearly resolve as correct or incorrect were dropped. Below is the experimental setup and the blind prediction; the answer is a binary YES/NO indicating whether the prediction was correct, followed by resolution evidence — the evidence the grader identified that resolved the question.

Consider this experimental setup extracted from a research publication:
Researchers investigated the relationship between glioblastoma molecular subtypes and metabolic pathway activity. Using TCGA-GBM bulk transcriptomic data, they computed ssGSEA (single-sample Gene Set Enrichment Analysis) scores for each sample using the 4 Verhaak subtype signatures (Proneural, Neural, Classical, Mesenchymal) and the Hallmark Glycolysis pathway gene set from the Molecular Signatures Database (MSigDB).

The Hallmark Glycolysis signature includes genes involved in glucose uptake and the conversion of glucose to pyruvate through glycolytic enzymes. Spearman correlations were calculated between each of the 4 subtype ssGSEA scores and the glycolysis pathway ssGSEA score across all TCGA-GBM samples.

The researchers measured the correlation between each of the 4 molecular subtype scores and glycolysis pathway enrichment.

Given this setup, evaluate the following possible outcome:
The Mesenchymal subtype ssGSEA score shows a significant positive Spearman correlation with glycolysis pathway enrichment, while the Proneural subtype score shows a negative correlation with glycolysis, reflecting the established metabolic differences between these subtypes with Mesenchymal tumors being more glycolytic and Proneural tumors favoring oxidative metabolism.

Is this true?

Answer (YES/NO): YES